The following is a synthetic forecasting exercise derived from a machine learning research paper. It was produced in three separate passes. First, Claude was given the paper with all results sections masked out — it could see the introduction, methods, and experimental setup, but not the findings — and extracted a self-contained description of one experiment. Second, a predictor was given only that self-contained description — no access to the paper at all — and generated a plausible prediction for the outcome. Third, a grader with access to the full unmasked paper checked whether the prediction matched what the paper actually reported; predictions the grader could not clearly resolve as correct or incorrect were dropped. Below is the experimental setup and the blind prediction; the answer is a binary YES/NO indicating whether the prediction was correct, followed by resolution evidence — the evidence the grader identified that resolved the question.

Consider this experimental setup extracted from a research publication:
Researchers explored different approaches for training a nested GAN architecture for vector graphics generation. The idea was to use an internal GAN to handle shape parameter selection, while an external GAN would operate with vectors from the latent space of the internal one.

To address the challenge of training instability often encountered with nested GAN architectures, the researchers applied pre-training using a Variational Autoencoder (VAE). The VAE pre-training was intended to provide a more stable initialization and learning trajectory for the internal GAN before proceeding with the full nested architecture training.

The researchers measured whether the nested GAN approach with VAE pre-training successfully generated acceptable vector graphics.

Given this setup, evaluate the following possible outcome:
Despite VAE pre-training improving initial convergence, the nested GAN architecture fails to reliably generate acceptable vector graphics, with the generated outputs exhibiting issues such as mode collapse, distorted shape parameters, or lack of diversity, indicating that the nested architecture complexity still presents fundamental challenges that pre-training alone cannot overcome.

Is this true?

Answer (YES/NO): NO